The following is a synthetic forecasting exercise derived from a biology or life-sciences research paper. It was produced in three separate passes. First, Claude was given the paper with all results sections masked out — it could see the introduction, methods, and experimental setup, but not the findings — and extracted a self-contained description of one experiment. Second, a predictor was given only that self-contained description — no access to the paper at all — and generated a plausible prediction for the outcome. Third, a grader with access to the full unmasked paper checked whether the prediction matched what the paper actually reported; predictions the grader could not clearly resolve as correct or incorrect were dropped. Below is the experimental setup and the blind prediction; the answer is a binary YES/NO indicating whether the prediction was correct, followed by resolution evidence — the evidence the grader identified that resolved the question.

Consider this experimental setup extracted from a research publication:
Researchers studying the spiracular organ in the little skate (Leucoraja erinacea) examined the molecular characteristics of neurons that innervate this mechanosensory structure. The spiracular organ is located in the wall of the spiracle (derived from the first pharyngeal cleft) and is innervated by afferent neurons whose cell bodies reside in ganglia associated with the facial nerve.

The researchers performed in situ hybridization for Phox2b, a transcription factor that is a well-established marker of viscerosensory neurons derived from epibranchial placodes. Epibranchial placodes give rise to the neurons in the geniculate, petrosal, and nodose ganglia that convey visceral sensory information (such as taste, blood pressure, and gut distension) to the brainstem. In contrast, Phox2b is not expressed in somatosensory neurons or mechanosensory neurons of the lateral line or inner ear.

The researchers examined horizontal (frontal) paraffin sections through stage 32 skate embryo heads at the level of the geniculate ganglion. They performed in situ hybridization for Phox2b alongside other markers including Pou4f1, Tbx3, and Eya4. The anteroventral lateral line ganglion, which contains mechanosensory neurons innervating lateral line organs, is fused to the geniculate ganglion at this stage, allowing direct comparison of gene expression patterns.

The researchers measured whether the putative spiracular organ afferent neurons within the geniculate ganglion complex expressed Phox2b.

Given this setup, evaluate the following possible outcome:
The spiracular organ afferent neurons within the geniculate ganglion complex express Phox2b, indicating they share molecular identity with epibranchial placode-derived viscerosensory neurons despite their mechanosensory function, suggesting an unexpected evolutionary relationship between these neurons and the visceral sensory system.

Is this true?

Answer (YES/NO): NO